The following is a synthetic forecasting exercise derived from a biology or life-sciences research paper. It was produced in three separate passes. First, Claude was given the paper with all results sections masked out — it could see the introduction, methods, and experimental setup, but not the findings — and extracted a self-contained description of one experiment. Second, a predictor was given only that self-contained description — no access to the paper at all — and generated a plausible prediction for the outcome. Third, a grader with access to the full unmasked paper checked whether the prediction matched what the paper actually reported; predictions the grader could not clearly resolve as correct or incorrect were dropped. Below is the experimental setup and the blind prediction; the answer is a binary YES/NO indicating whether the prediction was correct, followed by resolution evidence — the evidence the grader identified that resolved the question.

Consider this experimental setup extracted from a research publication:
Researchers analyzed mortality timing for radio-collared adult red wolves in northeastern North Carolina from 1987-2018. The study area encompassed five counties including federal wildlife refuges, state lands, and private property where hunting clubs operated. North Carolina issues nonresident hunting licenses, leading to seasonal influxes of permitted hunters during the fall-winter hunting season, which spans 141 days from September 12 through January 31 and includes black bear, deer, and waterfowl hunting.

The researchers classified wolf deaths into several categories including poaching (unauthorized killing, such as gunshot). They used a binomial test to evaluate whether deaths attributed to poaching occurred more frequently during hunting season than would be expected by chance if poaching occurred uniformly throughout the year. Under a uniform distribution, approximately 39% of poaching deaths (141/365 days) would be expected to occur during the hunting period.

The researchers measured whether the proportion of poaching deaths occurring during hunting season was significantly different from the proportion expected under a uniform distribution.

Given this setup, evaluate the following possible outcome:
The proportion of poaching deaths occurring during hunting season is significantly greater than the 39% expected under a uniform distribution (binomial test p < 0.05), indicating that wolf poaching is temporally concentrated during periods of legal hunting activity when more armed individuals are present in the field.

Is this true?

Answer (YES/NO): YES